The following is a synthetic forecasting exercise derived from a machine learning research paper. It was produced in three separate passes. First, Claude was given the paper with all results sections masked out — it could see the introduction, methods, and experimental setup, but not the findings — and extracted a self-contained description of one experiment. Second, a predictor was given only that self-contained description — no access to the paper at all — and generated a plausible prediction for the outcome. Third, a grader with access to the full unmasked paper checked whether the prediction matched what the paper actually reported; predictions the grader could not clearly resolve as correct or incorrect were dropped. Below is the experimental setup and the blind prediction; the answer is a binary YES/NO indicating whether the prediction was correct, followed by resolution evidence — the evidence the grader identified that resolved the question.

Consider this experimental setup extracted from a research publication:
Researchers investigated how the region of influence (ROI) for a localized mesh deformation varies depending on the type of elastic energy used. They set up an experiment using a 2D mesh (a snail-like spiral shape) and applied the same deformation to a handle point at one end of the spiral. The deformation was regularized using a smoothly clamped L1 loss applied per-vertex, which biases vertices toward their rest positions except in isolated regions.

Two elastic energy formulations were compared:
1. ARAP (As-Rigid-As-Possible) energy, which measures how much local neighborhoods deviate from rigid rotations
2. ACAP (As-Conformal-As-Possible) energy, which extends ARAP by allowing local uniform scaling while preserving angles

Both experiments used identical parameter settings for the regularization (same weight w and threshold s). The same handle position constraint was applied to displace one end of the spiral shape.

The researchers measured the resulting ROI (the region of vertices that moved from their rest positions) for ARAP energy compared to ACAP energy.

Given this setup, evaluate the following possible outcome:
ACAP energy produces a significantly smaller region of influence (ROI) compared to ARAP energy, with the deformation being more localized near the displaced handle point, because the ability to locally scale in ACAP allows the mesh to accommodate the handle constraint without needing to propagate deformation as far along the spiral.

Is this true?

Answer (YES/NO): YES